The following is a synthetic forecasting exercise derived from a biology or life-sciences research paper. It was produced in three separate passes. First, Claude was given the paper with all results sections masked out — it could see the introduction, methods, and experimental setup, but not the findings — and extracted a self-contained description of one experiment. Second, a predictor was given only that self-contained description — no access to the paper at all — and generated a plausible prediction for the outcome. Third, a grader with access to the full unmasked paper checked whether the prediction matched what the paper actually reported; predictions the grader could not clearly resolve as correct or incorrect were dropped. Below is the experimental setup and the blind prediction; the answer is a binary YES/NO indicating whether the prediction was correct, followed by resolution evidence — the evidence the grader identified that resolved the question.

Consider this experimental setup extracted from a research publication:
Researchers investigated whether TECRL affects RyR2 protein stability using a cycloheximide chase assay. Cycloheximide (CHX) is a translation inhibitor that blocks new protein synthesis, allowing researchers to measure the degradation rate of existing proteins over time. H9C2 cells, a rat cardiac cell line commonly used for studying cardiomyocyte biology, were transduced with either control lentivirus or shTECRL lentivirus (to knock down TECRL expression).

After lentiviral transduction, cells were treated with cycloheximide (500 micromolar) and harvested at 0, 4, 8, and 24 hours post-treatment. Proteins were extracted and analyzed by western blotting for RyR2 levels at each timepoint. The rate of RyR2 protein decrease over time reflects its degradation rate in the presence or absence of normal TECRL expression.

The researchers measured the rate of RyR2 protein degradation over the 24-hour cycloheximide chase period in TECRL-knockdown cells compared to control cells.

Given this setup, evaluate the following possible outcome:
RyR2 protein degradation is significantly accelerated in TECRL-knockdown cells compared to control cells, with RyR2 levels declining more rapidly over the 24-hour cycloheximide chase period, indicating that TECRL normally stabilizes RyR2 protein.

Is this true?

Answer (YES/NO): YES